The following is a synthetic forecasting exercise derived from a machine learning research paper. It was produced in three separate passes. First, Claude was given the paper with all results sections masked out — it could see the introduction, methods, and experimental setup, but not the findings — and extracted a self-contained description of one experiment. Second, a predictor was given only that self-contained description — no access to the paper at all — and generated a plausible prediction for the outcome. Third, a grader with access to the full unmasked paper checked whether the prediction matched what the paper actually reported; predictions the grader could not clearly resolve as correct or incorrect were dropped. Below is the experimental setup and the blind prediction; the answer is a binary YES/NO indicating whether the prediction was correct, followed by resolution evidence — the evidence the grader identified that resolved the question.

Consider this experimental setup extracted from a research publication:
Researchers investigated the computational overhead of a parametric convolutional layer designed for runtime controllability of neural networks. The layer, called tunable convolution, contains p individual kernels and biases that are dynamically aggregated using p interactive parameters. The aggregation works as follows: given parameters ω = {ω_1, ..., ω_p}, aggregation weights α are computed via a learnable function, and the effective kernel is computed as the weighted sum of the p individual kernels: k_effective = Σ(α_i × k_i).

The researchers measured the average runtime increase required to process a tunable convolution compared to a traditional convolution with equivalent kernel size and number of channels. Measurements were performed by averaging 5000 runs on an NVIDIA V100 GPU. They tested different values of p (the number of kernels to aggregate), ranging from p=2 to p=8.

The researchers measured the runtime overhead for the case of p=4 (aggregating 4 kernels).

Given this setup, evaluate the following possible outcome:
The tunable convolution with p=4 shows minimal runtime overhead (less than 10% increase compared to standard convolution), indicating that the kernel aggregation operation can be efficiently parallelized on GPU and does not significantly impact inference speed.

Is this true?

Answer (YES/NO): YES